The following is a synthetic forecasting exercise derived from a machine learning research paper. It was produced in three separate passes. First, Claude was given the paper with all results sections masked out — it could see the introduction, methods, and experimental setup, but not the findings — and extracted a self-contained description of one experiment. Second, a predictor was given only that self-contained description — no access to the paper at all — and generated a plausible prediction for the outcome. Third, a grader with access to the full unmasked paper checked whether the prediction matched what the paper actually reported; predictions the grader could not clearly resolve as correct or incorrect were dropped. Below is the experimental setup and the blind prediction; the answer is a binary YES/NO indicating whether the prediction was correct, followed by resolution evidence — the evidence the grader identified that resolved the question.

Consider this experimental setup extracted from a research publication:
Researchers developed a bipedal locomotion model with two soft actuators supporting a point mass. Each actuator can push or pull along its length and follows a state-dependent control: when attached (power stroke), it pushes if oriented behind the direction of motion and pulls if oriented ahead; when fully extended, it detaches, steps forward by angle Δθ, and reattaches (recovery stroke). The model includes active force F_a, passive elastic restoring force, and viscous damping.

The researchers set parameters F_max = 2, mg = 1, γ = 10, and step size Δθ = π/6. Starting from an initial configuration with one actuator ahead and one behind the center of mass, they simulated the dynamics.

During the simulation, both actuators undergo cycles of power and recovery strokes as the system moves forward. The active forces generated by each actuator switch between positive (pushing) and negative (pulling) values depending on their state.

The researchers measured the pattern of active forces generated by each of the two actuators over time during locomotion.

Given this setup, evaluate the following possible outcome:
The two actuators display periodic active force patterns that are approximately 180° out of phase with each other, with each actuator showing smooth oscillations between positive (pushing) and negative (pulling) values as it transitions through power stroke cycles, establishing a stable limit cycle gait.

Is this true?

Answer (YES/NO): YES